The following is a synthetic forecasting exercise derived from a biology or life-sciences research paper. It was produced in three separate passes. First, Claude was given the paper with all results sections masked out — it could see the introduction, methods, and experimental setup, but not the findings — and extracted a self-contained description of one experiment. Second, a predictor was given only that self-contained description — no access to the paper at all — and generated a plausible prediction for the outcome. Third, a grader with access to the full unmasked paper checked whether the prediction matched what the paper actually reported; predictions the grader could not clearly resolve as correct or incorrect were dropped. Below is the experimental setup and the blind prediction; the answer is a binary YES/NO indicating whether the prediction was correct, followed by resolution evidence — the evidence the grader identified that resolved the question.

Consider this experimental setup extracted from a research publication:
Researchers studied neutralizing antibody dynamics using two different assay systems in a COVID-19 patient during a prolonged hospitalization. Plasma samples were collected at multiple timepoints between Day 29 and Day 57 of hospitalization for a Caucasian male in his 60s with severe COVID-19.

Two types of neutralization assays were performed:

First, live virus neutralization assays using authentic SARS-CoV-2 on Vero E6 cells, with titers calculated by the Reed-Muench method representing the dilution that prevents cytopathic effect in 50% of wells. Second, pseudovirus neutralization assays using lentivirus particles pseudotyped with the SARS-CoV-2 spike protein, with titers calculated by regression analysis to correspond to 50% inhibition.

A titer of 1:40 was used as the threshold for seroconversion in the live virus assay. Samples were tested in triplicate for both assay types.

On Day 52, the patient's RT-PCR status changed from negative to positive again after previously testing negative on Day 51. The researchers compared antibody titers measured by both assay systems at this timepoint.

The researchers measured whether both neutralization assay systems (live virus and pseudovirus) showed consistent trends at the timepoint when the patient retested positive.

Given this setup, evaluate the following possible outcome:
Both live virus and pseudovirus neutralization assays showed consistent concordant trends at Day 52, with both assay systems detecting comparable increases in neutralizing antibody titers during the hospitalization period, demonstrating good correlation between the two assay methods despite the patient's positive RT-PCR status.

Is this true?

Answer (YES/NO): NO